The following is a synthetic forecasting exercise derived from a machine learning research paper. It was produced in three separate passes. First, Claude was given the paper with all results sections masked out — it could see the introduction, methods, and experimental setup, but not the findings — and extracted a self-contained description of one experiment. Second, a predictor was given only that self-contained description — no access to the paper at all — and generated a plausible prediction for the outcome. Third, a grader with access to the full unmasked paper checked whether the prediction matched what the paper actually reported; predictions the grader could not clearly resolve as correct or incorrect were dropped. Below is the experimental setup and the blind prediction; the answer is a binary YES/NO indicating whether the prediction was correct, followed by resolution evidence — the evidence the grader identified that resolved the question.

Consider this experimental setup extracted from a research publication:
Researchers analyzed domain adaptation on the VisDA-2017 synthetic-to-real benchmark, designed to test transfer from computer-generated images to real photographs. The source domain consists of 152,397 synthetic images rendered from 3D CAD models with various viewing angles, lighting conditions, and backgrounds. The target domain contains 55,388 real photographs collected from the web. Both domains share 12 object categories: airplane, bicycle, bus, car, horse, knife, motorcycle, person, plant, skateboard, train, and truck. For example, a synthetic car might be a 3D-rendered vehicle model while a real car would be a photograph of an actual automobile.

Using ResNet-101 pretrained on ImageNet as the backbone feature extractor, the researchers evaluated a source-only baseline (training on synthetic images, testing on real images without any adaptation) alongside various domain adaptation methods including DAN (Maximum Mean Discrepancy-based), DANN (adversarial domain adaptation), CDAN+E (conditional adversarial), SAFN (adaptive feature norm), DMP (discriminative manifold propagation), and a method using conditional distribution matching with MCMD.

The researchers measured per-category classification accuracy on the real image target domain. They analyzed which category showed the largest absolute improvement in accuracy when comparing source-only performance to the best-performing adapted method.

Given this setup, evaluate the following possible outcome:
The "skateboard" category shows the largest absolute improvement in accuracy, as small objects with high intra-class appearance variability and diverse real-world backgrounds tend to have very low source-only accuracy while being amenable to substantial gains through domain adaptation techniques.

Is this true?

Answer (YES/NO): NO